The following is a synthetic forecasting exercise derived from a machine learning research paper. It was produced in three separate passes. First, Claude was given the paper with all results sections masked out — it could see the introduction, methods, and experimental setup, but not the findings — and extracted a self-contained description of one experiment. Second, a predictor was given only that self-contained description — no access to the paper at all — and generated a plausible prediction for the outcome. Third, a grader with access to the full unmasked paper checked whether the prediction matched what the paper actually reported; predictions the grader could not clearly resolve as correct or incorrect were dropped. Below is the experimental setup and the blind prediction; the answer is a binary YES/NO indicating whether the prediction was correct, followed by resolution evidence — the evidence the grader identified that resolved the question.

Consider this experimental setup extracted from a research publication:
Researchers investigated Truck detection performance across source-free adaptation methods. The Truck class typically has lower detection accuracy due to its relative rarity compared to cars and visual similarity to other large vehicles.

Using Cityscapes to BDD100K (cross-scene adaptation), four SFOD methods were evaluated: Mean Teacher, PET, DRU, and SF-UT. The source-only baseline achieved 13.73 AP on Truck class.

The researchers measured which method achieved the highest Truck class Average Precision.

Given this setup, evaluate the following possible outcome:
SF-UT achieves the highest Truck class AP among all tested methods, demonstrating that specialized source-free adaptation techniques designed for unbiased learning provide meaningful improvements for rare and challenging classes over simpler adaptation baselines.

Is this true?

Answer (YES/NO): NO